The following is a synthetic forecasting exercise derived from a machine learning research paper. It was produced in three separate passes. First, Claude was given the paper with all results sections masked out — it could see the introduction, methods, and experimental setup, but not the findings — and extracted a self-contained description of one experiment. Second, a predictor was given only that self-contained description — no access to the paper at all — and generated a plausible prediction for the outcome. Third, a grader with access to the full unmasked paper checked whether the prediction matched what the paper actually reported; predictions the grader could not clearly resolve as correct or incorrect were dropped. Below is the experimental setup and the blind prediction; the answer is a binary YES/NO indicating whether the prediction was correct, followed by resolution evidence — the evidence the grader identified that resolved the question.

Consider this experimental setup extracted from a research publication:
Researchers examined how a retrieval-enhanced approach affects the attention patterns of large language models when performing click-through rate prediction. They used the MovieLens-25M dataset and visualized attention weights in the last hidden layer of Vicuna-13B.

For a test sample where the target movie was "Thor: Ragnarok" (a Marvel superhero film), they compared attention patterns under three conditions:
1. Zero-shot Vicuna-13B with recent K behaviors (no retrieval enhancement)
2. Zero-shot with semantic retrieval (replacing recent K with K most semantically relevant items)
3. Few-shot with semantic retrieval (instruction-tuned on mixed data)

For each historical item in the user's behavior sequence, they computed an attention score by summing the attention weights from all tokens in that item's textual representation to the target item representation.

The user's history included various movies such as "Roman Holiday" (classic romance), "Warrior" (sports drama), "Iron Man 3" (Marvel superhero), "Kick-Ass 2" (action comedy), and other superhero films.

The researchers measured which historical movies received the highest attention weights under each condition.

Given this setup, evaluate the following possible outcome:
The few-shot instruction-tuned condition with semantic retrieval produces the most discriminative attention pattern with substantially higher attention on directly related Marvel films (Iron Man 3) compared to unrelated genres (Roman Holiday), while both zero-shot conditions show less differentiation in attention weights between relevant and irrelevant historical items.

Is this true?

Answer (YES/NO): NO